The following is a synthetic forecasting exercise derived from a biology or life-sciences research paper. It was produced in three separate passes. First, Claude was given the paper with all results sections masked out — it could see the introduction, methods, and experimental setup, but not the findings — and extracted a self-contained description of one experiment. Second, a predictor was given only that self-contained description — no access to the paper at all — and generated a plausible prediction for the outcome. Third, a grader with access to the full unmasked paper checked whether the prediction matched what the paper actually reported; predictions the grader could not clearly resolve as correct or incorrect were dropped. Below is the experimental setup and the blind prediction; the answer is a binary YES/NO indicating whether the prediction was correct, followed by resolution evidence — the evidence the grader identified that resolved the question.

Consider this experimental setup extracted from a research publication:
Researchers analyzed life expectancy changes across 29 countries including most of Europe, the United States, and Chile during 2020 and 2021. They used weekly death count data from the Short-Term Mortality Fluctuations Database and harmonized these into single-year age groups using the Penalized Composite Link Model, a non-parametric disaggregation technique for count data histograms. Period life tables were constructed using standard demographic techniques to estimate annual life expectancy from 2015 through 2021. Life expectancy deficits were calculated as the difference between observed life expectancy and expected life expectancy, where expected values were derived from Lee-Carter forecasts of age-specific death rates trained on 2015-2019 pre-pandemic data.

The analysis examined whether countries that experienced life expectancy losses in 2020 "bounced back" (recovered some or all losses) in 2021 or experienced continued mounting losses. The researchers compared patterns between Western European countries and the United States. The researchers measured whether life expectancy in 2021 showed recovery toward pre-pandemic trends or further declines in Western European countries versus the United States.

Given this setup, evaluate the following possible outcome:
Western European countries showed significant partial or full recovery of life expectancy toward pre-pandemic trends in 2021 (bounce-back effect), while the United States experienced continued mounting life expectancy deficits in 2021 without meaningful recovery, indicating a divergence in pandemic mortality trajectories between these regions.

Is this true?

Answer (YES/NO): NO